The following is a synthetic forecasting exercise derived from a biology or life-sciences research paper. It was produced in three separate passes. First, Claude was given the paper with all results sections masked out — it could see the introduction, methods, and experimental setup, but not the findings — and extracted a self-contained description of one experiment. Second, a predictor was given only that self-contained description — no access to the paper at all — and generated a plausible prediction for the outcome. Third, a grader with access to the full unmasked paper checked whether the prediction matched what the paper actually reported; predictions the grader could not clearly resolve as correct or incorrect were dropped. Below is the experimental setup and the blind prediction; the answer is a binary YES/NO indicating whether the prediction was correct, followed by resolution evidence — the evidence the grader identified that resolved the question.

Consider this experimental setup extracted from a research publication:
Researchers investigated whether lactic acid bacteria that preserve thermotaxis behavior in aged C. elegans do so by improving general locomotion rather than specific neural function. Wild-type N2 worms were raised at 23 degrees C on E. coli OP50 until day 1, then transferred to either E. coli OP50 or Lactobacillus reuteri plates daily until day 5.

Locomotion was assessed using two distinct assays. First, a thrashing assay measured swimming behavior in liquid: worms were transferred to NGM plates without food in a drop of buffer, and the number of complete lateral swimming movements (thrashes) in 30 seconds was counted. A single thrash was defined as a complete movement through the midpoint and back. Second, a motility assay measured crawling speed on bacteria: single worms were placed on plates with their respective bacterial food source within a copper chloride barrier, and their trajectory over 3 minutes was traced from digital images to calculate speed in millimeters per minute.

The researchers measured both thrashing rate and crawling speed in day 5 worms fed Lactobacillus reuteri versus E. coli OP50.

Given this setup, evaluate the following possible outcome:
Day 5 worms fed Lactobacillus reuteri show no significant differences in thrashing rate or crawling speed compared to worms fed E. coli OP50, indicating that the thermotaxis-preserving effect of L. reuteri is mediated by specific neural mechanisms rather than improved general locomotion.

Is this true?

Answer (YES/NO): NO